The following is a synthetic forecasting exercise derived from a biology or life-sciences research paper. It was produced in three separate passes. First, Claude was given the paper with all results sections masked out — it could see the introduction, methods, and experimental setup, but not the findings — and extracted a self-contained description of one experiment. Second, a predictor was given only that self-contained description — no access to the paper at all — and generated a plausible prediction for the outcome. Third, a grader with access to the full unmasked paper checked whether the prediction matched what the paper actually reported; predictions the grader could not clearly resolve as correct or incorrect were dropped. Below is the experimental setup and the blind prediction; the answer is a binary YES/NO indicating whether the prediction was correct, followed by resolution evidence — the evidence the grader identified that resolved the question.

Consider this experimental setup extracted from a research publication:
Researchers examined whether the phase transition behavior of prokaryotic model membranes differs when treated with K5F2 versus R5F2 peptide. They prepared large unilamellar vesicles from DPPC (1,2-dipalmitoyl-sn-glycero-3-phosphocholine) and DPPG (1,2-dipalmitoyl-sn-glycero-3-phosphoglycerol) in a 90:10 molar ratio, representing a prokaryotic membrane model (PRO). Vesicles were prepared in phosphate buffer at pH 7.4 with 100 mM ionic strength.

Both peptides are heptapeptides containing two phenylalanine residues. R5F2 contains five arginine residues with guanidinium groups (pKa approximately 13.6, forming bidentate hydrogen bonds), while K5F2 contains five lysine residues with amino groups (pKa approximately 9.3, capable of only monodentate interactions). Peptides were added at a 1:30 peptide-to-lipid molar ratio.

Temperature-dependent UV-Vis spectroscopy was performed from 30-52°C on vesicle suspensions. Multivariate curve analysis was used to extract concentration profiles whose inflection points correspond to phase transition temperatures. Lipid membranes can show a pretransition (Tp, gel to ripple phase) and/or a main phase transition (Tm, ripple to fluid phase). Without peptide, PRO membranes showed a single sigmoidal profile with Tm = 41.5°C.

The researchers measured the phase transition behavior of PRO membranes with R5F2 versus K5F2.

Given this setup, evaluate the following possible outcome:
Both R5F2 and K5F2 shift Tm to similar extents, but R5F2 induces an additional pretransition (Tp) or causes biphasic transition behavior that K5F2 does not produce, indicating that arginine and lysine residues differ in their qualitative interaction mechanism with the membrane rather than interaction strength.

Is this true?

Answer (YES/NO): NO